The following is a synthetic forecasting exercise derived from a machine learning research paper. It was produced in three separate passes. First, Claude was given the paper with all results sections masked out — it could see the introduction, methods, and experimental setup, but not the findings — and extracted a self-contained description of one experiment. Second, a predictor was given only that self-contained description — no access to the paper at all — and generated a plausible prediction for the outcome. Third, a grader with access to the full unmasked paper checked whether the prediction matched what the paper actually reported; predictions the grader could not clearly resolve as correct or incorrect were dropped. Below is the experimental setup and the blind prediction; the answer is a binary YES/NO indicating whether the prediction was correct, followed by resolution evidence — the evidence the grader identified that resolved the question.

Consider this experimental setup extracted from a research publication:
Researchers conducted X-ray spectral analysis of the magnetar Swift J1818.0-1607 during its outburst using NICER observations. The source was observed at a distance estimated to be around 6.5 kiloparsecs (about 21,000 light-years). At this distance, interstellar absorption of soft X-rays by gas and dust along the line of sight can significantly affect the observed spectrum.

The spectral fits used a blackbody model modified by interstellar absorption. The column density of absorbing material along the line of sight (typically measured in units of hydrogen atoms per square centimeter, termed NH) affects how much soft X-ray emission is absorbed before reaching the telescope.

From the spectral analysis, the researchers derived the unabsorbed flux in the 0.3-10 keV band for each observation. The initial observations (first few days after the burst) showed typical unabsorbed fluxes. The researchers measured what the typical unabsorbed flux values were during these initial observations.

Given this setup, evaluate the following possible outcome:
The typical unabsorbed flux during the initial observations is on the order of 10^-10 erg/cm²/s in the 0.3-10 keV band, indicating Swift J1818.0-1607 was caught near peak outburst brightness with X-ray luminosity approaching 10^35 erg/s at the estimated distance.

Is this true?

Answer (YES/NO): NO